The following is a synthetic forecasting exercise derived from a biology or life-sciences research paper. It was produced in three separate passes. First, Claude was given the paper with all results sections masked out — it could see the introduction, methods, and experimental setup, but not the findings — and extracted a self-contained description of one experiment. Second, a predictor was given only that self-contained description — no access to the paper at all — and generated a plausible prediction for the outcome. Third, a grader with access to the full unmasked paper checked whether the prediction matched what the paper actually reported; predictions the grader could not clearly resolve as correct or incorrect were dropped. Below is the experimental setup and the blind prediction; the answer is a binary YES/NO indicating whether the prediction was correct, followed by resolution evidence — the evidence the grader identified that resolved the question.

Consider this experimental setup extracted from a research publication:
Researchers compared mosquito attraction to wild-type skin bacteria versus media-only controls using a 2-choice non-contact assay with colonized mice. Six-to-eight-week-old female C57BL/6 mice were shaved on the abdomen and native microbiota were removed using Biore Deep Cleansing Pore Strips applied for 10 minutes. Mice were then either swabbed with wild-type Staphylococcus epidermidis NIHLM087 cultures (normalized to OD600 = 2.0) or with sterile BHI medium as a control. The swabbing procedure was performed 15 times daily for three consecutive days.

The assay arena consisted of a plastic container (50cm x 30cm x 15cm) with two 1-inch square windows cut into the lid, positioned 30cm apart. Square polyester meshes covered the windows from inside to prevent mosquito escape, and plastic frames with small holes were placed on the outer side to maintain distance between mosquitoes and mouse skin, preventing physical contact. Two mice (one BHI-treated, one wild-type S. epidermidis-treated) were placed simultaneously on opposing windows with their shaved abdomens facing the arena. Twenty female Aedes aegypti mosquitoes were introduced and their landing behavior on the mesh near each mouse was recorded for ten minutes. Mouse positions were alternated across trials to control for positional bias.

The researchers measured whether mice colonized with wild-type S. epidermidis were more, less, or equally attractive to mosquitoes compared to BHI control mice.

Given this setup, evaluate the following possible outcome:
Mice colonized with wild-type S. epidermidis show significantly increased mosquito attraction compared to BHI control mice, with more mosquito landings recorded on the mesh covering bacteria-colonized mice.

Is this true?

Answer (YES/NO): YES